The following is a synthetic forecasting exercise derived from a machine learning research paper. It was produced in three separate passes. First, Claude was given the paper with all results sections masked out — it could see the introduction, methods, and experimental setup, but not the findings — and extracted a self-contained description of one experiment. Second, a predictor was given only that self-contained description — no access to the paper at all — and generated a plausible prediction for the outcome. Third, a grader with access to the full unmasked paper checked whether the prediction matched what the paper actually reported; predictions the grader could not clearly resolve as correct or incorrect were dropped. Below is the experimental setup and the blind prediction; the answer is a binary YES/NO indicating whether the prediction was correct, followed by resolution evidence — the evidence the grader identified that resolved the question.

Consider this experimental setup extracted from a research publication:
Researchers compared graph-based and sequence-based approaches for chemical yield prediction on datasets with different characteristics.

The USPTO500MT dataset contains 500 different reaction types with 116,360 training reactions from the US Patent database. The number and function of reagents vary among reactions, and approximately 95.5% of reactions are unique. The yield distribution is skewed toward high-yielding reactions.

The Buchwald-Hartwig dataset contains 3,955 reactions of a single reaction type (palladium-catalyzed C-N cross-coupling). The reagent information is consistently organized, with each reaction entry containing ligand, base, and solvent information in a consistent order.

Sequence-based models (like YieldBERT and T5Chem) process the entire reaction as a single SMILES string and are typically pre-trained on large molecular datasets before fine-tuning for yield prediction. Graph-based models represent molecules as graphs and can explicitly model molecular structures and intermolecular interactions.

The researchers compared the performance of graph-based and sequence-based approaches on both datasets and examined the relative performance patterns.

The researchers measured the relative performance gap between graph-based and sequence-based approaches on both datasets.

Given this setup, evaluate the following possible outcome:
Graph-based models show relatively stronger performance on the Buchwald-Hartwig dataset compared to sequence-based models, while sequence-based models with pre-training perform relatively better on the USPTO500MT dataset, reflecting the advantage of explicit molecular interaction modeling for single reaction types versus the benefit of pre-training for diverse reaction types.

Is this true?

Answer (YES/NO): NO